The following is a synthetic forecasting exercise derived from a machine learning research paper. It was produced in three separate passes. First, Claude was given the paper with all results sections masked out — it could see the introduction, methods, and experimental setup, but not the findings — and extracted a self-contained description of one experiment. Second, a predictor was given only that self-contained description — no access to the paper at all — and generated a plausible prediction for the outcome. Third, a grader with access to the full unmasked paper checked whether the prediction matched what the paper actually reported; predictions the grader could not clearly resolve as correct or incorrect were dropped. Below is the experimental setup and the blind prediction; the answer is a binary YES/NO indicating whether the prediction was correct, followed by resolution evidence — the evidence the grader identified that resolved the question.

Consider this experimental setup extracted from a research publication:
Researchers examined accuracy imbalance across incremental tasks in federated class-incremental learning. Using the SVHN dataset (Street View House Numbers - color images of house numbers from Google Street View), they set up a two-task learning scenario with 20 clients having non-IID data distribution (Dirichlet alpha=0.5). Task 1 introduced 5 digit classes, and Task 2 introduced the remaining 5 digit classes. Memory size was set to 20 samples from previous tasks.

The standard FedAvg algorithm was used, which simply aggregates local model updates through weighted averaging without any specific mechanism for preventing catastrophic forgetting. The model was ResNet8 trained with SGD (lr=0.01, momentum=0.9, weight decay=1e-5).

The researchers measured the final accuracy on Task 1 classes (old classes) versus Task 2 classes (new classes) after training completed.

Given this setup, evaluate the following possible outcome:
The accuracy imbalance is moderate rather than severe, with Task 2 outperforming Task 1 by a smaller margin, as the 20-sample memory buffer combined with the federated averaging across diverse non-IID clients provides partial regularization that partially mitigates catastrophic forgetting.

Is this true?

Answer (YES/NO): NO